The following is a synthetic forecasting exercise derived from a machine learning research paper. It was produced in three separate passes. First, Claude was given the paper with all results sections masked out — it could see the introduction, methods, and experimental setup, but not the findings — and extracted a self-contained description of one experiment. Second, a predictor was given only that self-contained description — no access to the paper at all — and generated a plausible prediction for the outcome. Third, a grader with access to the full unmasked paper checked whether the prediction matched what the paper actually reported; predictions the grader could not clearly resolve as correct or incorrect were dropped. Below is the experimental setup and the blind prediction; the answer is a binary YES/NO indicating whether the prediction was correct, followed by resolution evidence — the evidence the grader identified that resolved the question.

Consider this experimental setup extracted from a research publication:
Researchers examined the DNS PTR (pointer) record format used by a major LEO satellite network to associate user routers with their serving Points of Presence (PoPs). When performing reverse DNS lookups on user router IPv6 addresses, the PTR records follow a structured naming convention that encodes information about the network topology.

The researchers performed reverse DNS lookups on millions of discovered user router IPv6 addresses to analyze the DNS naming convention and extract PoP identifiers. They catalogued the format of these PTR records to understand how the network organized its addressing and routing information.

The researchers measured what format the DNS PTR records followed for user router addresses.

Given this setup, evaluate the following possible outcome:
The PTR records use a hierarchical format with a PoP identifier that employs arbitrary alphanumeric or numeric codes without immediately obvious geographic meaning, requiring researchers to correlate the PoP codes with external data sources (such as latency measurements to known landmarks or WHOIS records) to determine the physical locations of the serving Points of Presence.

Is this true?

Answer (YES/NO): NO